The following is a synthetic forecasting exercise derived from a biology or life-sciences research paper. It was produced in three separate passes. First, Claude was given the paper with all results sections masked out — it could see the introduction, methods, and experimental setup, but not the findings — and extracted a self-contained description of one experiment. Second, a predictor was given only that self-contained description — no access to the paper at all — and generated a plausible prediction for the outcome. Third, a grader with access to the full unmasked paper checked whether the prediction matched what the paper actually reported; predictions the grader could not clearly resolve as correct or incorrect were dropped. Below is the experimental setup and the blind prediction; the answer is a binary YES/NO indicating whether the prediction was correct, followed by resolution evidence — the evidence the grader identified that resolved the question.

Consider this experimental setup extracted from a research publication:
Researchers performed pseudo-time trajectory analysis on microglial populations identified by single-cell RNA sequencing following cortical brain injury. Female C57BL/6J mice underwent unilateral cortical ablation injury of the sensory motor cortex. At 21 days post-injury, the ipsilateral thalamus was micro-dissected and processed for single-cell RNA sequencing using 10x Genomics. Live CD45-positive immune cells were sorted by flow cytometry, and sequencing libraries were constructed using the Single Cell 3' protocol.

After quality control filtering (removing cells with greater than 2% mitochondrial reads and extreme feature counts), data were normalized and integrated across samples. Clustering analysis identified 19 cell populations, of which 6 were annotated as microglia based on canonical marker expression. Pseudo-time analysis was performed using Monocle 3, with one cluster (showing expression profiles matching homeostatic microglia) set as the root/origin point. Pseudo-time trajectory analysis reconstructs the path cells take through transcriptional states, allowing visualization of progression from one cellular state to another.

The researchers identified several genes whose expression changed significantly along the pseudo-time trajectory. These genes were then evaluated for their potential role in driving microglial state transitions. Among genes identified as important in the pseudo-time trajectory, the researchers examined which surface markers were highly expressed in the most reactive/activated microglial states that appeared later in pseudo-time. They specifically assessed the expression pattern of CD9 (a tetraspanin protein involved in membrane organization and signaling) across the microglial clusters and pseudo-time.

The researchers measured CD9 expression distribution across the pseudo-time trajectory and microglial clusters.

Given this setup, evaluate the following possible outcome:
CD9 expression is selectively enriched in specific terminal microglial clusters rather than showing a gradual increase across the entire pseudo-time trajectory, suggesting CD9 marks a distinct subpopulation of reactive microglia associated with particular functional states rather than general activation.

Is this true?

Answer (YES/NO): YES